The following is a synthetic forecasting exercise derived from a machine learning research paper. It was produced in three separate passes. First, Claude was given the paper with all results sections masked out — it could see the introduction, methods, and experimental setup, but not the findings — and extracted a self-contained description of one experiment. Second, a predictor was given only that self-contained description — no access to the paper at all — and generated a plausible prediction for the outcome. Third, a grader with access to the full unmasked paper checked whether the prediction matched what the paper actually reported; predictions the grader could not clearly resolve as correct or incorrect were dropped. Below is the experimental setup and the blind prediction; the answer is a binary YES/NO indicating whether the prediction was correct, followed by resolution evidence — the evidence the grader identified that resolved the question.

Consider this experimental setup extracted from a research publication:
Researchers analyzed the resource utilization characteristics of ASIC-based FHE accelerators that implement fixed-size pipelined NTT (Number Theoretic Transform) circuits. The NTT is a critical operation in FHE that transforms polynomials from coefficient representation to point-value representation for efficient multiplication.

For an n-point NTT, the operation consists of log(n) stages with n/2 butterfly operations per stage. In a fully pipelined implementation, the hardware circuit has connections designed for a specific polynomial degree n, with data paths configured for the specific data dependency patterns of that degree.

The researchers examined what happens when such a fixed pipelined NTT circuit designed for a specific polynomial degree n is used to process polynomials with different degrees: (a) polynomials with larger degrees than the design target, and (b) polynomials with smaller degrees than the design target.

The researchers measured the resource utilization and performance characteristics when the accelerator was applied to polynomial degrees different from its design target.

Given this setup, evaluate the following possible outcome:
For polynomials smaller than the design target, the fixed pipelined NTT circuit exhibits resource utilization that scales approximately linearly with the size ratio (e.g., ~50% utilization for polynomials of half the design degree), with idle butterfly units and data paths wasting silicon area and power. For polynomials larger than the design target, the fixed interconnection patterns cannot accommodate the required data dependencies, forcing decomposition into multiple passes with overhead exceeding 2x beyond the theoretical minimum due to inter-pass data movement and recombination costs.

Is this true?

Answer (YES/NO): NO